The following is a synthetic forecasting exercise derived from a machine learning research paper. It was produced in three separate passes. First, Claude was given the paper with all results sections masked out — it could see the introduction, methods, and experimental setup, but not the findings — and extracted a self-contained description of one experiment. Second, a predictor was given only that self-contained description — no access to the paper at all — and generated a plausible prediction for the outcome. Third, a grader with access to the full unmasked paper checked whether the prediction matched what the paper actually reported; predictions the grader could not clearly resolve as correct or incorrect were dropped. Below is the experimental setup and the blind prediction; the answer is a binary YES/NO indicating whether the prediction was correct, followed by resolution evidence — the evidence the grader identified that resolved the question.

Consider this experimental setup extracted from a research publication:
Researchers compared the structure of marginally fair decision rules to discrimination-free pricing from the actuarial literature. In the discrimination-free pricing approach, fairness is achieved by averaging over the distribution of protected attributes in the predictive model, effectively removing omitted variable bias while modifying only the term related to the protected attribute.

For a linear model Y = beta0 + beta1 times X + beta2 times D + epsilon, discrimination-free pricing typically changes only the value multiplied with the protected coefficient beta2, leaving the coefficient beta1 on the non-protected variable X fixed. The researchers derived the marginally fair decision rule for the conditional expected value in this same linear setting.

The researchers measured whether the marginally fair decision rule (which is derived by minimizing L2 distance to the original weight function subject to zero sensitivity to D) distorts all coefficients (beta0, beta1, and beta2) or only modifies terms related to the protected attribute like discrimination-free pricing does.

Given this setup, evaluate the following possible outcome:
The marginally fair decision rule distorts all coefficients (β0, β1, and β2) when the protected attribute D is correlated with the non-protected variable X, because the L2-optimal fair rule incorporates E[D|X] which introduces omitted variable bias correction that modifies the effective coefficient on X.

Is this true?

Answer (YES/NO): YES